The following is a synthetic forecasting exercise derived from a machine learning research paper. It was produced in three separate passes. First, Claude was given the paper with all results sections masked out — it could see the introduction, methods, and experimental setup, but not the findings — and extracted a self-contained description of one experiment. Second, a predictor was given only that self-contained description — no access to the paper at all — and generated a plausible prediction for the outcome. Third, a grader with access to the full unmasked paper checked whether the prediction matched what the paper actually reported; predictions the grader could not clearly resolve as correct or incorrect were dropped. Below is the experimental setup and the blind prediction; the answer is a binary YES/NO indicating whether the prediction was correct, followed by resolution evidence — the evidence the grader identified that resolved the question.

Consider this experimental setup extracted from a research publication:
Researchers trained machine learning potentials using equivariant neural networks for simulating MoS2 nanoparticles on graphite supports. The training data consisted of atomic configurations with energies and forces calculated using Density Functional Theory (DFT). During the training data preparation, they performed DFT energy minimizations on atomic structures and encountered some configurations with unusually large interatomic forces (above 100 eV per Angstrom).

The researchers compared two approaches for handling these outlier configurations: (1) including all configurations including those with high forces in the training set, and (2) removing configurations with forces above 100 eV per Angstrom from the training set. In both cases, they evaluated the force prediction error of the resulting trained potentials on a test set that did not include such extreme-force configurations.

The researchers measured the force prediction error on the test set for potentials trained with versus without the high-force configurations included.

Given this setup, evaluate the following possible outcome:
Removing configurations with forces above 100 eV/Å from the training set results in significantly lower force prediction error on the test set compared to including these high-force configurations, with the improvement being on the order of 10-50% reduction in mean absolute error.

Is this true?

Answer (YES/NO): NO